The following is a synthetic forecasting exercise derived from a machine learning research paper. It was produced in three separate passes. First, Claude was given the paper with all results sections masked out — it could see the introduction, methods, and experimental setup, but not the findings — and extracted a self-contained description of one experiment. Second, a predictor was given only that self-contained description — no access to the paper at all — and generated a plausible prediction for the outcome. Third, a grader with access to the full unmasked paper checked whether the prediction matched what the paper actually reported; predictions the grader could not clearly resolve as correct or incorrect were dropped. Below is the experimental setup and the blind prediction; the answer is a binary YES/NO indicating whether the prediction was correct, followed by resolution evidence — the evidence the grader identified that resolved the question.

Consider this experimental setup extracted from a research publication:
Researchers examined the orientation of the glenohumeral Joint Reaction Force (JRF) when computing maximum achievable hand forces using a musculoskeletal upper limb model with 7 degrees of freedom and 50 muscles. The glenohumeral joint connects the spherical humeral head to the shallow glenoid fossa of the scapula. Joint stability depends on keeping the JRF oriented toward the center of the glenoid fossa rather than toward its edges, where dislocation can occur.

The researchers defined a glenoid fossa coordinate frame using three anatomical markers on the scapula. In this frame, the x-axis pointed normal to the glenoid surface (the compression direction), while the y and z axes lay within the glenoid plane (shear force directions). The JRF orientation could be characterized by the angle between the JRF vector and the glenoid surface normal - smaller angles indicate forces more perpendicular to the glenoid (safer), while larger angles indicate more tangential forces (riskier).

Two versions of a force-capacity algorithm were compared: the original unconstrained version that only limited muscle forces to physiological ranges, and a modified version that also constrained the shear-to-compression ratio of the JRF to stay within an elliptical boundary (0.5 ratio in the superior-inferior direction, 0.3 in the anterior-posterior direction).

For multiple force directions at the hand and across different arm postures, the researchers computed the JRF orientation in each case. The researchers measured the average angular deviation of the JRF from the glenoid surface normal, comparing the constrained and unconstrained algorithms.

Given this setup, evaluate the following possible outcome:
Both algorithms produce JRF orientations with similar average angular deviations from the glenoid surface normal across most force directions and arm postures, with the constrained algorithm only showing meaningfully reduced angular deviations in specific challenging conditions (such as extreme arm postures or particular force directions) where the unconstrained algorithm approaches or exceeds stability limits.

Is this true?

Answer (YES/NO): NO